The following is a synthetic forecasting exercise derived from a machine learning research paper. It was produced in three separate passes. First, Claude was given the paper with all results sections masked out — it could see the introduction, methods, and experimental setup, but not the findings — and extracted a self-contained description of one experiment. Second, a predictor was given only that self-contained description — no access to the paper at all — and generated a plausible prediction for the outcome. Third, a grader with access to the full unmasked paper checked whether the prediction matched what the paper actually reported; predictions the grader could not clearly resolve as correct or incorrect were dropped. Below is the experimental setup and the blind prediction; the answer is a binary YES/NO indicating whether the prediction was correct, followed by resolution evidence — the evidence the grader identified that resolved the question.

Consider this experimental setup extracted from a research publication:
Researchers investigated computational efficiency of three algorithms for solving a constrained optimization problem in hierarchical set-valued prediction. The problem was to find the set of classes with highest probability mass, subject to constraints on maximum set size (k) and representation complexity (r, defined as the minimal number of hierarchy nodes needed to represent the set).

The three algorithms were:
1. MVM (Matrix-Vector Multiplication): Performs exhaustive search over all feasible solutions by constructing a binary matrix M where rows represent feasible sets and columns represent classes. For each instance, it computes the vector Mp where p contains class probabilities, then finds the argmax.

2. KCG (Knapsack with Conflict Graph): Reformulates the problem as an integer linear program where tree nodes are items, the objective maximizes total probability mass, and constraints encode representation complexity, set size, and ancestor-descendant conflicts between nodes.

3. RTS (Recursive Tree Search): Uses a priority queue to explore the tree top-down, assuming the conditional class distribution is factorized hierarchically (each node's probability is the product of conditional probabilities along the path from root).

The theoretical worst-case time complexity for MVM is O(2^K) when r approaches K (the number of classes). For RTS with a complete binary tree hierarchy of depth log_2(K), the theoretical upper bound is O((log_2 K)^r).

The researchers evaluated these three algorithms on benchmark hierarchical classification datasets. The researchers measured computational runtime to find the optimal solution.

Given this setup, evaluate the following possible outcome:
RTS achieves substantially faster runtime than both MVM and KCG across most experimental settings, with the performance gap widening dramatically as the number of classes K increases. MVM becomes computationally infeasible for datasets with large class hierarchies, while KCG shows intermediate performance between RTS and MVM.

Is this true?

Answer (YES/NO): NO